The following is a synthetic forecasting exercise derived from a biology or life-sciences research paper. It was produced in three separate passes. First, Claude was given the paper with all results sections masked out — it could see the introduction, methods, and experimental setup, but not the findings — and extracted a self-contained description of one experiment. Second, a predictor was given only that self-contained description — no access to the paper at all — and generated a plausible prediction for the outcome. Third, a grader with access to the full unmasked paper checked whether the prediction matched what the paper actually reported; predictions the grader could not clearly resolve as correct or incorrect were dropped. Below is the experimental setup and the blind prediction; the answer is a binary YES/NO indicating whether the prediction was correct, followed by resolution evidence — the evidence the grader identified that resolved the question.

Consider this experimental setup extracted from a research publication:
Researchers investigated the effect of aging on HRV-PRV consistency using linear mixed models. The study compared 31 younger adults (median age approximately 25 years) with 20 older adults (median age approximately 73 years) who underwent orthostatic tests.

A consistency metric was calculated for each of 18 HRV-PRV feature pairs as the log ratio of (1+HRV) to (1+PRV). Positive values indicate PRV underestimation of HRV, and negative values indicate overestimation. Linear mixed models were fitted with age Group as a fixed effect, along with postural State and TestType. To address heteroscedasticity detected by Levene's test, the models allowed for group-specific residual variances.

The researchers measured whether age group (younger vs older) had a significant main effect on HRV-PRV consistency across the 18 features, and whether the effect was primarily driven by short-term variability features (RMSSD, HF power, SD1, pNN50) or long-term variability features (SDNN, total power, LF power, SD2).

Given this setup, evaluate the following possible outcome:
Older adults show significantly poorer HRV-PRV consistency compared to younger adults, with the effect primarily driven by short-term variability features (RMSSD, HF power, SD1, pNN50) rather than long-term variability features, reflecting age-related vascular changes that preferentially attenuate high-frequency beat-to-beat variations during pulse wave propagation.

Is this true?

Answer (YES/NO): NO